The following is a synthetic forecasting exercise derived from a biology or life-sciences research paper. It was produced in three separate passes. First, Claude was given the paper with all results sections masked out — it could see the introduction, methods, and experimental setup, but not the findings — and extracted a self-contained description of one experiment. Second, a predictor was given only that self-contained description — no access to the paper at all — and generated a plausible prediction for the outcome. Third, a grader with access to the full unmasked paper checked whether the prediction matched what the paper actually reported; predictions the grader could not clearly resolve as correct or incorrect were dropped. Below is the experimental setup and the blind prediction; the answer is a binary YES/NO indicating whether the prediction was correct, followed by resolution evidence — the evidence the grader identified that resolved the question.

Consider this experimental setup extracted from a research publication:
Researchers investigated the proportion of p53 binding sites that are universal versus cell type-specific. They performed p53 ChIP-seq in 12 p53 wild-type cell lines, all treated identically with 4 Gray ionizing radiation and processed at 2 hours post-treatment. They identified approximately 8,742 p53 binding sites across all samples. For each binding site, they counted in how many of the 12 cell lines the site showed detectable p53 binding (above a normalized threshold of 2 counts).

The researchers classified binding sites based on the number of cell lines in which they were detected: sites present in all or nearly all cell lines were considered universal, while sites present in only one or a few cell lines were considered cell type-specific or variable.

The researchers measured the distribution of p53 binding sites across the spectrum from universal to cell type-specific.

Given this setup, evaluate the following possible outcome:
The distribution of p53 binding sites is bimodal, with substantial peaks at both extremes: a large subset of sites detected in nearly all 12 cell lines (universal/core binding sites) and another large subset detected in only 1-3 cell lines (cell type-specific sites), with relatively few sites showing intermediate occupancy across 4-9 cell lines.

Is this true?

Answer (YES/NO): NO